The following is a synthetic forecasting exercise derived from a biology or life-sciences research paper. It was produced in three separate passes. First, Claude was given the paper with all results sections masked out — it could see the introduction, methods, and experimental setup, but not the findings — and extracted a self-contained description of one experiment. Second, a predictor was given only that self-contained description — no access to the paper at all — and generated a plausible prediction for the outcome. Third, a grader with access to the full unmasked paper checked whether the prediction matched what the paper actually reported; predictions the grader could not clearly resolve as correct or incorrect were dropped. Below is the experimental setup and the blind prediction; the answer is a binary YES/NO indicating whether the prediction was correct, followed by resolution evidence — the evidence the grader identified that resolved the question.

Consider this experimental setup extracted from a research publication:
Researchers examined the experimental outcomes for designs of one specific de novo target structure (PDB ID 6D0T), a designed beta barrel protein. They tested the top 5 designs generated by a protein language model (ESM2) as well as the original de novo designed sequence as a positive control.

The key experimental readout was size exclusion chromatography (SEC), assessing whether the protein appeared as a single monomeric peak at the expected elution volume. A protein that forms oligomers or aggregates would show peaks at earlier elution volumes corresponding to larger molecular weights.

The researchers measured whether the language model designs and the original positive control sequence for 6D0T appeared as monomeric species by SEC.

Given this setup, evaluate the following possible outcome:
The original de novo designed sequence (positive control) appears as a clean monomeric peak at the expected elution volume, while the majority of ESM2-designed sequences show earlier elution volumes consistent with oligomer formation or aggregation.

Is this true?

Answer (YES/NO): NO